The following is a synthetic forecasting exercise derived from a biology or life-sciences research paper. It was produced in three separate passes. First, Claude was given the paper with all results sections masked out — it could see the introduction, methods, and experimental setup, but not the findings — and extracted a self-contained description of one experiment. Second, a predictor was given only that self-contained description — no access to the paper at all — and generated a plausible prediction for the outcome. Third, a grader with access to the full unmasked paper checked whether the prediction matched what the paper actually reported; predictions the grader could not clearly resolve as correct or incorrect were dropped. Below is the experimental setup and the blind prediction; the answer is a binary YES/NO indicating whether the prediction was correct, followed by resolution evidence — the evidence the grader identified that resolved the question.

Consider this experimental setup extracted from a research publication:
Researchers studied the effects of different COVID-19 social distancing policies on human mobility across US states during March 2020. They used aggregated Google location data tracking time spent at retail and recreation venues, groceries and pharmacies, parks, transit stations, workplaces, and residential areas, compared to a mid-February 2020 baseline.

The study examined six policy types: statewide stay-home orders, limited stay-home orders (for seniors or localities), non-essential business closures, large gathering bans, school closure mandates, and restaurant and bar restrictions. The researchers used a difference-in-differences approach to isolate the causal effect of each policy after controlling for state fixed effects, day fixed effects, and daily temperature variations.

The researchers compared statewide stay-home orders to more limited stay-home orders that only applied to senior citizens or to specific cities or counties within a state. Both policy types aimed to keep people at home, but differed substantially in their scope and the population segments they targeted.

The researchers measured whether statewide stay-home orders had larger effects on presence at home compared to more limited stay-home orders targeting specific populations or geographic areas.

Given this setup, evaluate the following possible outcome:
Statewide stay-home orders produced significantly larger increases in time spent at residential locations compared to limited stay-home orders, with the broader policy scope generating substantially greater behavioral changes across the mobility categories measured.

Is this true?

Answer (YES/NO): YES